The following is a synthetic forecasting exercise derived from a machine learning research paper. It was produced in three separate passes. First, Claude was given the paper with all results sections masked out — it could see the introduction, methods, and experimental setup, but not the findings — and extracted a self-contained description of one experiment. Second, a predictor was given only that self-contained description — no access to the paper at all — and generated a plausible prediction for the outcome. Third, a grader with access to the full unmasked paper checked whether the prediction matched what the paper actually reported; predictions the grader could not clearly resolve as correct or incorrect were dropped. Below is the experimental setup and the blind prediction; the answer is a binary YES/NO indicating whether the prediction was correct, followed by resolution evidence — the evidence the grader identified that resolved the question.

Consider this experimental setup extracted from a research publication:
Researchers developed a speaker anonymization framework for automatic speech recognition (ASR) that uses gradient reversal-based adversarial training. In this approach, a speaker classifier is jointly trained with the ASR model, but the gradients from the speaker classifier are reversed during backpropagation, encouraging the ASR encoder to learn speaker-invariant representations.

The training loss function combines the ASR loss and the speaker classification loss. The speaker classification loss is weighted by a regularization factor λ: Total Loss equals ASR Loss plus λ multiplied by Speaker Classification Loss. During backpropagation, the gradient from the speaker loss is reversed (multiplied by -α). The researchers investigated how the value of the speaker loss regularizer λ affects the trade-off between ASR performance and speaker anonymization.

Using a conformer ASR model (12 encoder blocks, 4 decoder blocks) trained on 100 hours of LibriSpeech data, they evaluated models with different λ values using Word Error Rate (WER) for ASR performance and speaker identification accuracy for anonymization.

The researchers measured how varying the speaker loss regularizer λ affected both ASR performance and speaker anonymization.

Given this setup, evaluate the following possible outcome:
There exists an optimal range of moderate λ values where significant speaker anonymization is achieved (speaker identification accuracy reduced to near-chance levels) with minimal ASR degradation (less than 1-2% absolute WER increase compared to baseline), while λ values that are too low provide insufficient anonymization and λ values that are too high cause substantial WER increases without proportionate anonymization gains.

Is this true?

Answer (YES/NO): NO